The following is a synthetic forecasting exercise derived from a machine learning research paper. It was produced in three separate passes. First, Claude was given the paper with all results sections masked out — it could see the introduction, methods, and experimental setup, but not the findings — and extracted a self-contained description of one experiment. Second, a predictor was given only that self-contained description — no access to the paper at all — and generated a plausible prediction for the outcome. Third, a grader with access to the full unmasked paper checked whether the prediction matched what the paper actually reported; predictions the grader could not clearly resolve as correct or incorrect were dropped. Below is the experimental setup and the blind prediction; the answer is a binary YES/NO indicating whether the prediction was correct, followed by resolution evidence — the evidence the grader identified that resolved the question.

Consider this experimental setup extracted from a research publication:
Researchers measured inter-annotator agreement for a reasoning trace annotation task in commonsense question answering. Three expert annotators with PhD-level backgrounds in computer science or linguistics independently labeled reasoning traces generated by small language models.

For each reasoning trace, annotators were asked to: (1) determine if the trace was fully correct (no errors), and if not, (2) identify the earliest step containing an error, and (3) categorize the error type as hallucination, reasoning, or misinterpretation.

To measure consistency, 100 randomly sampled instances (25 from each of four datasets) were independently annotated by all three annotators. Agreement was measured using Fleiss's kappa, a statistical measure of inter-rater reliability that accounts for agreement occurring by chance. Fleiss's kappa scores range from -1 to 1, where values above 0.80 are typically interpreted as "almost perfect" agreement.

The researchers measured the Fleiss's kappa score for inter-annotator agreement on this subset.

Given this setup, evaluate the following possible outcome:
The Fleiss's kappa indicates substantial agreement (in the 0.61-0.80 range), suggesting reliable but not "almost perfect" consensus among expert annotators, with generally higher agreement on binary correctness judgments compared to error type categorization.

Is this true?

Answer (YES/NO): NO